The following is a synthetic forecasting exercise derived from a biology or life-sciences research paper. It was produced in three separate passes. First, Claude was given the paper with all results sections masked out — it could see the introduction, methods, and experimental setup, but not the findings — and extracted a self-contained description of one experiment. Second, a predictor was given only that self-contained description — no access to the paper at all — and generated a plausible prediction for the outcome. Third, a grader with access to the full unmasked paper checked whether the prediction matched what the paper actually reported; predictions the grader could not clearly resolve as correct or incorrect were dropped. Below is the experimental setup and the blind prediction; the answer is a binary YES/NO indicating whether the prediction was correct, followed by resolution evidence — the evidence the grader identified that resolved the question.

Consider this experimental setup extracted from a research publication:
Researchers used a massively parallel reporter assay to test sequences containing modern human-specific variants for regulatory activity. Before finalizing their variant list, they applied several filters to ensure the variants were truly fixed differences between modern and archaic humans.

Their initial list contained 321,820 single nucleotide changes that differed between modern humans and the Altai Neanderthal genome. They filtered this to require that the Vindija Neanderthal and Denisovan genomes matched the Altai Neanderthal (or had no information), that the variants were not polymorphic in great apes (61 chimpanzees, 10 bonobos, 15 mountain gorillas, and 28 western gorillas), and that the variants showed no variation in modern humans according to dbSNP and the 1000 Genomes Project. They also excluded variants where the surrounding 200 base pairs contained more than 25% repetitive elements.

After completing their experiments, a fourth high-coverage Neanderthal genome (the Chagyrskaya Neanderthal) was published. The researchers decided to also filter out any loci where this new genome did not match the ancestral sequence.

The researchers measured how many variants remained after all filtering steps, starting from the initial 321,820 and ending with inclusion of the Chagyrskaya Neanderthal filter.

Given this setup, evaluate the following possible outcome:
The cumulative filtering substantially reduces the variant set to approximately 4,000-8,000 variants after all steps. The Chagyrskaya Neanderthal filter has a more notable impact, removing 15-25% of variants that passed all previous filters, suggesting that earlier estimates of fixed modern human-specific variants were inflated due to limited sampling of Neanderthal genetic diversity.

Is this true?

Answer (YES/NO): NO